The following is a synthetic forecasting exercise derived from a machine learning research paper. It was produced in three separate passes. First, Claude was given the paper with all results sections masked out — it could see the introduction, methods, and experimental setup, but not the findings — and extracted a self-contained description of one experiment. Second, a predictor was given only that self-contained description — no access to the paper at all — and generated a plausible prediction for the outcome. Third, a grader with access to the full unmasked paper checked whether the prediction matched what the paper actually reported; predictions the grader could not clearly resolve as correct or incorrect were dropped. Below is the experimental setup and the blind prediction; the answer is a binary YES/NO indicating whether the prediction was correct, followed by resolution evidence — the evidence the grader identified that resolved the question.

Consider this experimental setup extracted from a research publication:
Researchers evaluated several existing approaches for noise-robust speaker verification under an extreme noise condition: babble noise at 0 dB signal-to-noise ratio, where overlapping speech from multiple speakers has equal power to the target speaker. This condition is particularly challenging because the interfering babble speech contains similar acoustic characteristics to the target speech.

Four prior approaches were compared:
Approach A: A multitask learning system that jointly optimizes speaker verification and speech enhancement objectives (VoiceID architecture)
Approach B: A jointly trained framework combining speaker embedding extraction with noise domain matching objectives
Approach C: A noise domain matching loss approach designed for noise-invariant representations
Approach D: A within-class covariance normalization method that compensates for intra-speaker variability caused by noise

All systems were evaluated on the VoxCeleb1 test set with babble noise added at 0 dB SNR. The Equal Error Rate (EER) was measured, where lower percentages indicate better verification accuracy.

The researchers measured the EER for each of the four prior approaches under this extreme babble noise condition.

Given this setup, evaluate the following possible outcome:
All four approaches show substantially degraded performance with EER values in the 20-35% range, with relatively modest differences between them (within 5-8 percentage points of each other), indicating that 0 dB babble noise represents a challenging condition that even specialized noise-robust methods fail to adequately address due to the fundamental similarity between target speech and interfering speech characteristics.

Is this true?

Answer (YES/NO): NO